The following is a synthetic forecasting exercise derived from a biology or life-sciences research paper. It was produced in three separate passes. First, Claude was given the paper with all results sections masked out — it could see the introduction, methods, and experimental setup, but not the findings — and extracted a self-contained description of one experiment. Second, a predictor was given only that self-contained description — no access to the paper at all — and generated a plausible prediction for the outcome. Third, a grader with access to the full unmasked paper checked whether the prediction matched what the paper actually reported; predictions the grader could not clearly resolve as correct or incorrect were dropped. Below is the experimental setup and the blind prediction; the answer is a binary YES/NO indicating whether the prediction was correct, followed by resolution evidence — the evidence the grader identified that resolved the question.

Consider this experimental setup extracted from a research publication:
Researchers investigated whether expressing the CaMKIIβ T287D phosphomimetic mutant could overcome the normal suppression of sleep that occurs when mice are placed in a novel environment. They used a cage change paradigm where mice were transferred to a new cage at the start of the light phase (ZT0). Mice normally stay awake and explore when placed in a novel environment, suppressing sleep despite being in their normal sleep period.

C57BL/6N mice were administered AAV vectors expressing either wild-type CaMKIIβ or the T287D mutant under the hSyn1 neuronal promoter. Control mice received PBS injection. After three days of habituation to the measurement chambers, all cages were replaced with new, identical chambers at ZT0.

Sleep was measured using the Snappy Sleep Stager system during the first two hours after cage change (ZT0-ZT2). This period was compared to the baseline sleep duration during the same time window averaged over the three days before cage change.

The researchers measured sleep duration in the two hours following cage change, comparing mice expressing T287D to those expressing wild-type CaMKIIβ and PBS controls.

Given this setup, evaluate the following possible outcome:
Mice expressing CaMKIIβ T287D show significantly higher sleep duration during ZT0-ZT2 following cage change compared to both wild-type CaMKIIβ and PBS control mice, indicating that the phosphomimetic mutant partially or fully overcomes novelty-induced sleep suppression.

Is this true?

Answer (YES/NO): NO